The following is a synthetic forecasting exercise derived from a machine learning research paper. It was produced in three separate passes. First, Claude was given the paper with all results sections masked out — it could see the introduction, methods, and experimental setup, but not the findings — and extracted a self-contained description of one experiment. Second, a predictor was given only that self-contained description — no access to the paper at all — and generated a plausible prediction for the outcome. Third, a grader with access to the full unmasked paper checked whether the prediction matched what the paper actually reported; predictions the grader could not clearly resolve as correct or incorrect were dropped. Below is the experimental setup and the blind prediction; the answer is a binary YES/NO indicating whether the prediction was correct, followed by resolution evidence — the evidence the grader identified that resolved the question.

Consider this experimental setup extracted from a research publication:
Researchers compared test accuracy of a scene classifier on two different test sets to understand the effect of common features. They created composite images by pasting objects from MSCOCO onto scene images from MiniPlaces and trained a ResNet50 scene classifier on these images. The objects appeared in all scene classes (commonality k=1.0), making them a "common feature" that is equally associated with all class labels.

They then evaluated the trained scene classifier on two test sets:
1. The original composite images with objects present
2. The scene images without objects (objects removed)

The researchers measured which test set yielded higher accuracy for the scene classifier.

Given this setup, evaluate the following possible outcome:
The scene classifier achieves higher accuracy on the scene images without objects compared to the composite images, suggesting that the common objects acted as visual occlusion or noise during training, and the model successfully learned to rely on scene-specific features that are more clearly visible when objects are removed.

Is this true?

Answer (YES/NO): YES